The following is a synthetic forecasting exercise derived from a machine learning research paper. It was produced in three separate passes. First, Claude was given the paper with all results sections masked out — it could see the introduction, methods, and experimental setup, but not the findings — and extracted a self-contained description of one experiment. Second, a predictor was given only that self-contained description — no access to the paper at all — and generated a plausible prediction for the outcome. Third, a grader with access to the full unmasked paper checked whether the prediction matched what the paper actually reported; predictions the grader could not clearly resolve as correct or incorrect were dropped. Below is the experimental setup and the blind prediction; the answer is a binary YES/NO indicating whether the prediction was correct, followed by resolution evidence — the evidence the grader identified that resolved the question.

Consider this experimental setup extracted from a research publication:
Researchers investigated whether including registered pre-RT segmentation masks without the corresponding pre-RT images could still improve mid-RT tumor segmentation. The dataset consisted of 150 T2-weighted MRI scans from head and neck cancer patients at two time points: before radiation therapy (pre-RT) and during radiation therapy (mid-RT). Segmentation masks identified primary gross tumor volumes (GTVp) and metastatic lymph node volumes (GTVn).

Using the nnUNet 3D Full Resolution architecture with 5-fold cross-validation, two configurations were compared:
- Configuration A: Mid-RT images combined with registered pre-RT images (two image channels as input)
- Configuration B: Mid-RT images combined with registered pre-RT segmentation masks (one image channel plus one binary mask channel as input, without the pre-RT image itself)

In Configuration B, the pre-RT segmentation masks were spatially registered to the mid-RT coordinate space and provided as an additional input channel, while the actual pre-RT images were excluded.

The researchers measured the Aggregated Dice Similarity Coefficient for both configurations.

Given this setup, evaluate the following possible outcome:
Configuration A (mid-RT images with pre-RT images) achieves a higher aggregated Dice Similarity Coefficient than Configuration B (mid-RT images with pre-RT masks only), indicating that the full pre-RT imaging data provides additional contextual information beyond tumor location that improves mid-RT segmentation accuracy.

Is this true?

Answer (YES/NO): NO